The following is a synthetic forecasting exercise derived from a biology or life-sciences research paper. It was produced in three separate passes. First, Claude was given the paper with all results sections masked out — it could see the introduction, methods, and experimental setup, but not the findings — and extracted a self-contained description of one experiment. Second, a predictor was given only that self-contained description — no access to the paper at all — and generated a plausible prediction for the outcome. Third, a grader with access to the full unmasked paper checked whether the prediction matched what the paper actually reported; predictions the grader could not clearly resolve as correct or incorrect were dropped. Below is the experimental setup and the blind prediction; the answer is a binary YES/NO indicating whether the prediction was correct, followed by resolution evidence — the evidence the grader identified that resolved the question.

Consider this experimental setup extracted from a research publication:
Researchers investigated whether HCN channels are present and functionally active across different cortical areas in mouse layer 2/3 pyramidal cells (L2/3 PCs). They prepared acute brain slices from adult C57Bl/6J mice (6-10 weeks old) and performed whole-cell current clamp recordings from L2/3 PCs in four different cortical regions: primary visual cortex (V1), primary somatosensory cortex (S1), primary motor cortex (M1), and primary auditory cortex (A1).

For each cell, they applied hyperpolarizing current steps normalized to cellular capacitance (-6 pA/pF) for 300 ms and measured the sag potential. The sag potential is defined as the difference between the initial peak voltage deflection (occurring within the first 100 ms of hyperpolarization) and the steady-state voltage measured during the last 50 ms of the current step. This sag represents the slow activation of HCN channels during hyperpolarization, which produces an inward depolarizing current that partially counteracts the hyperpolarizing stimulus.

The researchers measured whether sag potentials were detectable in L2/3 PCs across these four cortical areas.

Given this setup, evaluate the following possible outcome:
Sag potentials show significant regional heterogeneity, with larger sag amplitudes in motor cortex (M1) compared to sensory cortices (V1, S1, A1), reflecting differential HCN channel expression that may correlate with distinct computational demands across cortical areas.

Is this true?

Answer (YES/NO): NO